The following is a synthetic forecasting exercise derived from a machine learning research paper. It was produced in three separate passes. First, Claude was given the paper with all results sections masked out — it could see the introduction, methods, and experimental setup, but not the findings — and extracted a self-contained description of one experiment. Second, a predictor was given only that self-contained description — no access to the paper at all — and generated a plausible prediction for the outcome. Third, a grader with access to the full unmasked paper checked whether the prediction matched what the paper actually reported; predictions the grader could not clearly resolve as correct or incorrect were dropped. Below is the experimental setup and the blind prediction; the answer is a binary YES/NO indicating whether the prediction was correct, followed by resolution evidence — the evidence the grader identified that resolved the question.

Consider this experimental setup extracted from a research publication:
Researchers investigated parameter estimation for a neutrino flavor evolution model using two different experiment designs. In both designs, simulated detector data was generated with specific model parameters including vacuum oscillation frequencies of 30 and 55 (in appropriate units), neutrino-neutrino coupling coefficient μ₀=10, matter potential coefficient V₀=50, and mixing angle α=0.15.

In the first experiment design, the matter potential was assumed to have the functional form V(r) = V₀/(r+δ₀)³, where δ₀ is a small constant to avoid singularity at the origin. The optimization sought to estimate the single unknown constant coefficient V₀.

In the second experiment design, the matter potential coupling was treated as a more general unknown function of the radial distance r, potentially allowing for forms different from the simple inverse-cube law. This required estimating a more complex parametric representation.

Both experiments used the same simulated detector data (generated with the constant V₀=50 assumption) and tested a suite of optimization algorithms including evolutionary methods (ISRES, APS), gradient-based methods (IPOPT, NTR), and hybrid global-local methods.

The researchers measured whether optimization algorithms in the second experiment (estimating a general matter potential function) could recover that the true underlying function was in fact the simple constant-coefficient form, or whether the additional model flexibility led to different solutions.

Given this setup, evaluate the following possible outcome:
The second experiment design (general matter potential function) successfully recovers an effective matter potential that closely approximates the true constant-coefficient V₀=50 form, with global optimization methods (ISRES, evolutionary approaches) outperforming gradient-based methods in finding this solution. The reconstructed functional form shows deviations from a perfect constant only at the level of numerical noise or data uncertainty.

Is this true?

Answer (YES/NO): NO